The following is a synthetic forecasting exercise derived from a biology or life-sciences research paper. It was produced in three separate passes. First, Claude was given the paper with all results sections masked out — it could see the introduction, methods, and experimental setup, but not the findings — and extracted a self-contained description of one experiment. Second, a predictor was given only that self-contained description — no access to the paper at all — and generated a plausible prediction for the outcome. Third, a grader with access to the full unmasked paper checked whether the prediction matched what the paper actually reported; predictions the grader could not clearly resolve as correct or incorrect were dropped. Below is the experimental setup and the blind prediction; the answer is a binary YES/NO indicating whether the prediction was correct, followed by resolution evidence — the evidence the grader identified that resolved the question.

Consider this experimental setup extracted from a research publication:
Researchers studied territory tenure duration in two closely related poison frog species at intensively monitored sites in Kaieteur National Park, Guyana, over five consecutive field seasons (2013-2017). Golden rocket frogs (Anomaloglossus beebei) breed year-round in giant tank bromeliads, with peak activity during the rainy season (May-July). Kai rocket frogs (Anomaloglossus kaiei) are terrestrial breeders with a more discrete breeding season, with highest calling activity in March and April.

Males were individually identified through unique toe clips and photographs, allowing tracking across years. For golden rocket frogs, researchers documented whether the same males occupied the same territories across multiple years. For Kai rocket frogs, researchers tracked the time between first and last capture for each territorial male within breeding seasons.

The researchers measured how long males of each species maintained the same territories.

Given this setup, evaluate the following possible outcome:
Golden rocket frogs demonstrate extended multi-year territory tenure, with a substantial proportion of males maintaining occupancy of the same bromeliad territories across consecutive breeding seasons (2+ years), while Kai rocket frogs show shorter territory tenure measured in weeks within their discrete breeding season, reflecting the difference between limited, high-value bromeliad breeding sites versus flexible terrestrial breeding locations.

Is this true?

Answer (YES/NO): YES